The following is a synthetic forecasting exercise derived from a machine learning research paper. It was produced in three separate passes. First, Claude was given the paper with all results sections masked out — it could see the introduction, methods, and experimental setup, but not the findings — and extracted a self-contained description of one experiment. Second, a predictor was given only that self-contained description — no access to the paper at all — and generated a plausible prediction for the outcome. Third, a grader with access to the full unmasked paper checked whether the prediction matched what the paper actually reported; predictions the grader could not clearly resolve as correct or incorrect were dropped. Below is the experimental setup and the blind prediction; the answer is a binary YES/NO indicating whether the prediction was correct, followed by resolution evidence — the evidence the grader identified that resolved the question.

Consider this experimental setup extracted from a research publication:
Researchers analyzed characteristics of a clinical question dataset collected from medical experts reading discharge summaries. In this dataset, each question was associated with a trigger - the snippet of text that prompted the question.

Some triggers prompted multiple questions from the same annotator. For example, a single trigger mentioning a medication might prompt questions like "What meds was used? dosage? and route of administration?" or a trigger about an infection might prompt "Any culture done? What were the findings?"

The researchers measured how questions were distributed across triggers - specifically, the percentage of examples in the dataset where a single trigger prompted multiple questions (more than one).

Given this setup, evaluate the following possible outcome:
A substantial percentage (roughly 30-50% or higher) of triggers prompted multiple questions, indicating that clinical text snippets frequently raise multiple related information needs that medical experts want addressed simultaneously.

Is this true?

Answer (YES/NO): YES